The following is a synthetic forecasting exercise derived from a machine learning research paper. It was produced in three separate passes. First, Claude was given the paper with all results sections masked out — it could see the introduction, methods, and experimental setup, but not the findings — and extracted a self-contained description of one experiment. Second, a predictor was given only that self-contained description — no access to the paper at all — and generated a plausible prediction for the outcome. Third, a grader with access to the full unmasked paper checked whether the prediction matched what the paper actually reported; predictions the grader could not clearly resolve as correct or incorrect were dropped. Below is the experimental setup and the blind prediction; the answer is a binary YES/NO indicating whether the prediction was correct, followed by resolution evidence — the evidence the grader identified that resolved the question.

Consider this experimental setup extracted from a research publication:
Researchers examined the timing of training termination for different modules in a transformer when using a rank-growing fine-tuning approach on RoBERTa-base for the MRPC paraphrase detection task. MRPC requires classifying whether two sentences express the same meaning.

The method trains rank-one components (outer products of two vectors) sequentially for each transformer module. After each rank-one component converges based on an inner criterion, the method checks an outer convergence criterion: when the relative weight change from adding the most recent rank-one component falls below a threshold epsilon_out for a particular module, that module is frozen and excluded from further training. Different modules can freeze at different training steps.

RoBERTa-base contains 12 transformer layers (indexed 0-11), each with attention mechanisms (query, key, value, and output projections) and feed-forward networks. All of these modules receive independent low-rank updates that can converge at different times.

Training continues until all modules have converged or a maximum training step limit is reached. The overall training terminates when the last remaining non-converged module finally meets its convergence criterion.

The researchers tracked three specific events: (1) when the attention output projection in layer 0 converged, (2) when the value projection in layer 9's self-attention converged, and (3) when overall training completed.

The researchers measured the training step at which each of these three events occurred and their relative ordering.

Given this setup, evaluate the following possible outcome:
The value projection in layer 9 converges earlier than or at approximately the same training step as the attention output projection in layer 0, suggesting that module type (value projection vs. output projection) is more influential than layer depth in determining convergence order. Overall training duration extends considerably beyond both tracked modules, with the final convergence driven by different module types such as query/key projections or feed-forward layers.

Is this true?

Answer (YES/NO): YES